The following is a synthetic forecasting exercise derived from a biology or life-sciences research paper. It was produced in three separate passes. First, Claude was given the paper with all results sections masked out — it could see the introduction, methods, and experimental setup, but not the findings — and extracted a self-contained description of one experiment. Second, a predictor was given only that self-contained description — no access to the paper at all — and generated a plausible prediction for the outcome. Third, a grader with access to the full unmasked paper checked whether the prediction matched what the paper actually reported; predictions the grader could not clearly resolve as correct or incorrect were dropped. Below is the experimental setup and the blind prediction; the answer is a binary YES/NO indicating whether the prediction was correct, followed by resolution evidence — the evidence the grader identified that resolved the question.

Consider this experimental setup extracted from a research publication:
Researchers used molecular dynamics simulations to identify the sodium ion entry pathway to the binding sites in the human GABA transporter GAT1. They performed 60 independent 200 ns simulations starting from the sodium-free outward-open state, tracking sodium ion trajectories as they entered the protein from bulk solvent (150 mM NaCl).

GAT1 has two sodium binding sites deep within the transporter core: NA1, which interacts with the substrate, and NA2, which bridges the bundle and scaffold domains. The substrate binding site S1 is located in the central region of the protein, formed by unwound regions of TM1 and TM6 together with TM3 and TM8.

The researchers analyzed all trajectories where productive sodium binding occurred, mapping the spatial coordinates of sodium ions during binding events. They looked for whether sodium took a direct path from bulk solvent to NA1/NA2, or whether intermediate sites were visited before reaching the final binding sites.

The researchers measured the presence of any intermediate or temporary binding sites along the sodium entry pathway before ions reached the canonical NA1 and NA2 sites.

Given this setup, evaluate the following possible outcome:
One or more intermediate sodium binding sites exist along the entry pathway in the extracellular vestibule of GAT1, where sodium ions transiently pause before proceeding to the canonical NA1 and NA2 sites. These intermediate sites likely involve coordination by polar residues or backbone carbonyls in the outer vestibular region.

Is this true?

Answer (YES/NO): NO